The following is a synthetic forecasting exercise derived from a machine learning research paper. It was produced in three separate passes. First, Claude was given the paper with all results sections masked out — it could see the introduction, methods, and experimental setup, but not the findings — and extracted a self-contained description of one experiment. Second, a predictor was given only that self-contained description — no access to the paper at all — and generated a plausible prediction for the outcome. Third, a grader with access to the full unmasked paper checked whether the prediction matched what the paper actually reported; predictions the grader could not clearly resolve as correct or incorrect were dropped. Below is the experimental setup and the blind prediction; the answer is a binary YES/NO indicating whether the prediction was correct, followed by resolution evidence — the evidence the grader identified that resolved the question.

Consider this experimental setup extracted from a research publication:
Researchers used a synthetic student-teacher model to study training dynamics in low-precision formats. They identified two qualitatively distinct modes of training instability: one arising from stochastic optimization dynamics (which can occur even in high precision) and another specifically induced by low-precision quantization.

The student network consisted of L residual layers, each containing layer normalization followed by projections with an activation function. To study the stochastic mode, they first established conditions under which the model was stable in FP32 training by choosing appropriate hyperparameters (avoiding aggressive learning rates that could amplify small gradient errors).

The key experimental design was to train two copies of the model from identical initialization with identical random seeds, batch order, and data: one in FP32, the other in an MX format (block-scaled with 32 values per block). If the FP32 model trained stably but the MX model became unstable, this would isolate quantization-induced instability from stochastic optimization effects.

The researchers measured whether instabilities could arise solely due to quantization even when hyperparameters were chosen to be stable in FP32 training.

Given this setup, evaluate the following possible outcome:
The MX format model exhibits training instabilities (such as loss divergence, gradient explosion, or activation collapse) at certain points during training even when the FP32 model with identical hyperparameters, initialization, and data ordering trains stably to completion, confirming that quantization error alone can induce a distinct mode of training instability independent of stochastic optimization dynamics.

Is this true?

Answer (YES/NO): YES